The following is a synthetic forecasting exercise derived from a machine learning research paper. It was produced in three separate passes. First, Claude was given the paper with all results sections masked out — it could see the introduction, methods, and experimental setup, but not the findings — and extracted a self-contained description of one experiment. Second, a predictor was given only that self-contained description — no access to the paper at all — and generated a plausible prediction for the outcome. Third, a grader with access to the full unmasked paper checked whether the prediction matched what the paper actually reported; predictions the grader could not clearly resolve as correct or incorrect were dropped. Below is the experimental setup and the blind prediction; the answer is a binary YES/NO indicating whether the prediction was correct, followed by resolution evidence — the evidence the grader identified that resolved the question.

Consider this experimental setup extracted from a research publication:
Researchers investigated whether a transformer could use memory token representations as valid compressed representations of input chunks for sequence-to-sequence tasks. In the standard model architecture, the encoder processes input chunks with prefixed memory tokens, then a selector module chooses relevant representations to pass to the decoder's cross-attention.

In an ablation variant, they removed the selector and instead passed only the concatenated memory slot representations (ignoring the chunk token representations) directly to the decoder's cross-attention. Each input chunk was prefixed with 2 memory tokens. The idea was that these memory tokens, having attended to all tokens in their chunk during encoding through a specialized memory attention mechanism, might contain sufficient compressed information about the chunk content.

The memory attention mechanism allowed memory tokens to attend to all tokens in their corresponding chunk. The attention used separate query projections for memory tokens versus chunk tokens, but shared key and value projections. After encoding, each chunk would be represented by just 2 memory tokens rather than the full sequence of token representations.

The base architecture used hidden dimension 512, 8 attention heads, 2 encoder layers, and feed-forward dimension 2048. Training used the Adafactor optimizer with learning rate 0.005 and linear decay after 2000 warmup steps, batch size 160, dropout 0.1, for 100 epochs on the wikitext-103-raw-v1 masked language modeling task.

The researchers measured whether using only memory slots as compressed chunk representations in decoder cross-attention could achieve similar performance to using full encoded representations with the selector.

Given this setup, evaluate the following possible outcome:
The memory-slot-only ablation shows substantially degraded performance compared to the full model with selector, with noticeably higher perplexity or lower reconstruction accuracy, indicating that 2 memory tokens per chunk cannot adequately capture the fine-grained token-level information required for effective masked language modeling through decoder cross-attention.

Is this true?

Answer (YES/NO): NO